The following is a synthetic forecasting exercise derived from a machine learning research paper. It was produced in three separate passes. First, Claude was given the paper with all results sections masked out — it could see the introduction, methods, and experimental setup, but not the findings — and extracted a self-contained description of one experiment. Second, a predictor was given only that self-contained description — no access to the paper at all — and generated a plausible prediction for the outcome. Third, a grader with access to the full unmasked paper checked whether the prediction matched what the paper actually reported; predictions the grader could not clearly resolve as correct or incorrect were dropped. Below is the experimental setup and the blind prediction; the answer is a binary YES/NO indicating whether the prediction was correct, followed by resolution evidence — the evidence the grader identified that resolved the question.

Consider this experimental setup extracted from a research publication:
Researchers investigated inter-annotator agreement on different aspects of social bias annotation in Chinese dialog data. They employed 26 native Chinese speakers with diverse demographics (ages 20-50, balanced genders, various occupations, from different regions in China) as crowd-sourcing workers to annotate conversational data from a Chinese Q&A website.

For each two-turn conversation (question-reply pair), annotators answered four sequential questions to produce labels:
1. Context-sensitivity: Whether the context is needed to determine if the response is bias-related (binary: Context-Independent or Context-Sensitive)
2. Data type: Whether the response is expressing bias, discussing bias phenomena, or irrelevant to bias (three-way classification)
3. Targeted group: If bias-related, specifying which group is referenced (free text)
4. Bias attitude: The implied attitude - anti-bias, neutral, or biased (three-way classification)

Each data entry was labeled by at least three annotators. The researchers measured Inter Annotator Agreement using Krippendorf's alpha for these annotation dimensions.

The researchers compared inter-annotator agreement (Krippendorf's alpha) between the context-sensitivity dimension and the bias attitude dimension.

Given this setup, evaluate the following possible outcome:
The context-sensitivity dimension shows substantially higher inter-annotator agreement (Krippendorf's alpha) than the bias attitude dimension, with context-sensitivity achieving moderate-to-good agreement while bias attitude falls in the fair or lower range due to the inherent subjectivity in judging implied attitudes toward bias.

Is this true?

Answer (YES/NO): NO